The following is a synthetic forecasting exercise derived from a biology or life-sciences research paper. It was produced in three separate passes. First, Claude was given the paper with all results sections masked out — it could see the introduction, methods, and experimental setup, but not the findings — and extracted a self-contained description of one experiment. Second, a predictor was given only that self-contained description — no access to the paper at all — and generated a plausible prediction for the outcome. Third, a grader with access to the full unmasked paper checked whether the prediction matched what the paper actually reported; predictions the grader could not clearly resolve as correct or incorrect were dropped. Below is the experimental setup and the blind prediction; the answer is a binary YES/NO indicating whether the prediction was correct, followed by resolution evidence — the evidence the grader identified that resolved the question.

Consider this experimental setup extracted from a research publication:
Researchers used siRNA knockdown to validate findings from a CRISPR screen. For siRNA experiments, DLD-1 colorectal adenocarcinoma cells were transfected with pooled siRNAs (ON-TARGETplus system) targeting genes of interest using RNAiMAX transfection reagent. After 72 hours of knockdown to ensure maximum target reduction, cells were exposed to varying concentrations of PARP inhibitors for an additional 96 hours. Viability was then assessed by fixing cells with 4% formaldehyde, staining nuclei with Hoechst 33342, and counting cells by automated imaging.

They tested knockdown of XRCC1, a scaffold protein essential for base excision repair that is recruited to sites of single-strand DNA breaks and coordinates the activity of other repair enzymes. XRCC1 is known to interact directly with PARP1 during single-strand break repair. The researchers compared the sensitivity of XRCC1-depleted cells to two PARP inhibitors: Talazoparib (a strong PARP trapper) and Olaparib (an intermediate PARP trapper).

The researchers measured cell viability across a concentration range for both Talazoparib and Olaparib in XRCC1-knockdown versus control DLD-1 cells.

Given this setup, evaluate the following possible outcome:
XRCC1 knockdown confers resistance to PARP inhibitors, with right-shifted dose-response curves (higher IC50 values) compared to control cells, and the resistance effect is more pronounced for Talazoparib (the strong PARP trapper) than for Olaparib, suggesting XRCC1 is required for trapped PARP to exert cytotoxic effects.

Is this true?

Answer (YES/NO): NO